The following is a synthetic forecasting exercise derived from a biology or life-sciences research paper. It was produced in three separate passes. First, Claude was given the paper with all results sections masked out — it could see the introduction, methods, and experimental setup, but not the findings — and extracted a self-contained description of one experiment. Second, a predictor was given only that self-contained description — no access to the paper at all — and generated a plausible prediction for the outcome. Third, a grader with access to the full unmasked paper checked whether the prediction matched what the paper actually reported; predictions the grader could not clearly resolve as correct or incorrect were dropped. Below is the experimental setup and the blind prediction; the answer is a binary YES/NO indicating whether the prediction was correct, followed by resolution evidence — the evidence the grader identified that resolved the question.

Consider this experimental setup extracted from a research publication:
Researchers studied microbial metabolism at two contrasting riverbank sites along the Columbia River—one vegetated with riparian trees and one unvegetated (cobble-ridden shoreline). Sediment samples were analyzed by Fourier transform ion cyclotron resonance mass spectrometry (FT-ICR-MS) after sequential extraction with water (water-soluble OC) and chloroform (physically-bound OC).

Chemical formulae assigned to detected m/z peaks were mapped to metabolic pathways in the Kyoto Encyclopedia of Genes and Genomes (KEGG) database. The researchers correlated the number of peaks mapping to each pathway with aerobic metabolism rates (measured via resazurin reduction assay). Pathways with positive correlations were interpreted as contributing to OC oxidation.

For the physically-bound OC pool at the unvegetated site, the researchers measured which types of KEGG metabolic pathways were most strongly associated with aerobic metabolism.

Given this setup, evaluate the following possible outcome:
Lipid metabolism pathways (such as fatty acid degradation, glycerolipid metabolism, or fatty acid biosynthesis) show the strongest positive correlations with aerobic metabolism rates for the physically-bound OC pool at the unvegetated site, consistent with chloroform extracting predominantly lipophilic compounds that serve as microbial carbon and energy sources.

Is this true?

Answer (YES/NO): YES